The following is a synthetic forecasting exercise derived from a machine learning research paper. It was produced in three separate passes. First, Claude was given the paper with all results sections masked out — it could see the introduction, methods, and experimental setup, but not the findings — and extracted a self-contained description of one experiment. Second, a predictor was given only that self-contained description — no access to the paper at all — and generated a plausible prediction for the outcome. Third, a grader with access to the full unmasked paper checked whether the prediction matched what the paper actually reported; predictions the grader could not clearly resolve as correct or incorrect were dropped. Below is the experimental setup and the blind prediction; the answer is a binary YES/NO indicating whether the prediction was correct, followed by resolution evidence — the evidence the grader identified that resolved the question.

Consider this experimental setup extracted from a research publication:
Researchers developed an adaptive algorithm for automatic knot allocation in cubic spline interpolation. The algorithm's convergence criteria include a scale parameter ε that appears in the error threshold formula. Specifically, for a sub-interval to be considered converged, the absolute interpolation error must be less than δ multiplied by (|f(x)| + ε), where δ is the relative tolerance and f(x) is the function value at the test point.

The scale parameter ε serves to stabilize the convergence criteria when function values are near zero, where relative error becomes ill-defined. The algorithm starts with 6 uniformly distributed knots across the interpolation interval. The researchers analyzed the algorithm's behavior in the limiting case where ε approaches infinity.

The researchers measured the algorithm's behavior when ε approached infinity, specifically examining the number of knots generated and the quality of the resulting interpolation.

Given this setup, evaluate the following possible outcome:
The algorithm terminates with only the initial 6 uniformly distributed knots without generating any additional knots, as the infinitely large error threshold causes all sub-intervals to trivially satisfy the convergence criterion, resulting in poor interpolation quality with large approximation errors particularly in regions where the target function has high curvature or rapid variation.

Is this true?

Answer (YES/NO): NO